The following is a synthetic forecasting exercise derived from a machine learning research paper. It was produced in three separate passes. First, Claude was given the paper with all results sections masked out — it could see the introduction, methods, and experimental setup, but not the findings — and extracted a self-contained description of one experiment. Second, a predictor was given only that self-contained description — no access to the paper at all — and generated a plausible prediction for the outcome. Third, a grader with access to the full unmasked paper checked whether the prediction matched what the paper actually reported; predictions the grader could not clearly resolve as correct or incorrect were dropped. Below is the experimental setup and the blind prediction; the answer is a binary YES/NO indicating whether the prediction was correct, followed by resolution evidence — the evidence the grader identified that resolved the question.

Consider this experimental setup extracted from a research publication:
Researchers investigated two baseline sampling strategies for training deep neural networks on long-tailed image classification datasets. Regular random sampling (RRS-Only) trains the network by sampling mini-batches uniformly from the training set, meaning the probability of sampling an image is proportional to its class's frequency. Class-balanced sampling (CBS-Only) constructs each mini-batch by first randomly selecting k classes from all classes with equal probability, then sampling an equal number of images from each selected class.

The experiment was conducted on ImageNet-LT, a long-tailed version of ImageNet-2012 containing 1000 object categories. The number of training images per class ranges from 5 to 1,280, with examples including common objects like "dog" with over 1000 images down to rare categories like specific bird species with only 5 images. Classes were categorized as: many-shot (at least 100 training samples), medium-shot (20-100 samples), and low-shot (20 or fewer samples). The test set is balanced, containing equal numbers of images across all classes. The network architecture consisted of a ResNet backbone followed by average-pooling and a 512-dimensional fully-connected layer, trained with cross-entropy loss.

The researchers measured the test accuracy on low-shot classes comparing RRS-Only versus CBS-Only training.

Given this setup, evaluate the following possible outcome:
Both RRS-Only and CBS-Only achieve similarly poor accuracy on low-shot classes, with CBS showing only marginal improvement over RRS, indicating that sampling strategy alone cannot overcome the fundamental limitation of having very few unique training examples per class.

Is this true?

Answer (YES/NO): NO